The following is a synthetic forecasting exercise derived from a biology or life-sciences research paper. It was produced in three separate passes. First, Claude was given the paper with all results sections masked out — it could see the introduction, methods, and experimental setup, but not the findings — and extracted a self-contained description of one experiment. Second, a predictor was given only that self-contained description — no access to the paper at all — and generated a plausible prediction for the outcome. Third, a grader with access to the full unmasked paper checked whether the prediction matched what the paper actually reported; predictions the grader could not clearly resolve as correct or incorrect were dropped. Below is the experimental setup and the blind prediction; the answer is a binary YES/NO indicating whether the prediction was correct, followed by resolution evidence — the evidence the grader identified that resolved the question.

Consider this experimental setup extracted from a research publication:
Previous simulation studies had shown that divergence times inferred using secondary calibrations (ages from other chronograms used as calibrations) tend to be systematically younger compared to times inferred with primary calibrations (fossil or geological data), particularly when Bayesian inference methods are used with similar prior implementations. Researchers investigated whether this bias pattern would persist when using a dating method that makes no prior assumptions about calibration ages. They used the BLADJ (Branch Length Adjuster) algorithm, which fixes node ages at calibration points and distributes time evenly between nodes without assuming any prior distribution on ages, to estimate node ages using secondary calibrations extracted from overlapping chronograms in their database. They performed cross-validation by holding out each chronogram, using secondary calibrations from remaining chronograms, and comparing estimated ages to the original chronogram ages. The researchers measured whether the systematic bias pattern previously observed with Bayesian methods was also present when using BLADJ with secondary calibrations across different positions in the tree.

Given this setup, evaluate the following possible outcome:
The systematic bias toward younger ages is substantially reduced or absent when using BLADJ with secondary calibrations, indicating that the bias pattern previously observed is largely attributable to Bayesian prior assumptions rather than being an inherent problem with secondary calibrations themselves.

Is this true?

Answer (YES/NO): NO